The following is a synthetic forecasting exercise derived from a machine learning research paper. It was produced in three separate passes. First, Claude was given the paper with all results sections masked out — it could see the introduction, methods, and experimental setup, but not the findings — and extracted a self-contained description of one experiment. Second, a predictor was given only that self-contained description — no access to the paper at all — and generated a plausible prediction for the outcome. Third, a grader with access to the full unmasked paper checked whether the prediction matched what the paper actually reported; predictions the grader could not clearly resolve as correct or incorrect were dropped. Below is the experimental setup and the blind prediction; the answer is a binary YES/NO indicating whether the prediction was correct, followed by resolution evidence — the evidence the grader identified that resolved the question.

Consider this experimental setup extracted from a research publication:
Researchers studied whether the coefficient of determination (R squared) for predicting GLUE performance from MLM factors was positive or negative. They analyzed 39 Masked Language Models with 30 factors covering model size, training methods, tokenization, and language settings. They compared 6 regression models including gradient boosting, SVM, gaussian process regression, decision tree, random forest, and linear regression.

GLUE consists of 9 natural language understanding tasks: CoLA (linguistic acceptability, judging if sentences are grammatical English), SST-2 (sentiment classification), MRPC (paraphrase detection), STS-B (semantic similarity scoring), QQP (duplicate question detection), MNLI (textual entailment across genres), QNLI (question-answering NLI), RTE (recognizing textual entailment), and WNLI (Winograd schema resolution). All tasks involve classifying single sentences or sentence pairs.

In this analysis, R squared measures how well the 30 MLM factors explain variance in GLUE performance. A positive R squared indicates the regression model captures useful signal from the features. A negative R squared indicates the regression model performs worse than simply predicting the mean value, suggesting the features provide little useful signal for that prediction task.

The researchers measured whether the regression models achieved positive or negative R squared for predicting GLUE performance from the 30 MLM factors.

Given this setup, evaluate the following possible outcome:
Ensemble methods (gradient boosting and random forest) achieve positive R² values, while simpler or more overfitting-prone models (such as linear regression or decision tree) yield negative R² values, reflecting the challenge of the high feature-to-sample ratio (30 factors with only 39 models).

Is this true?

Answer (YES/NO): NO